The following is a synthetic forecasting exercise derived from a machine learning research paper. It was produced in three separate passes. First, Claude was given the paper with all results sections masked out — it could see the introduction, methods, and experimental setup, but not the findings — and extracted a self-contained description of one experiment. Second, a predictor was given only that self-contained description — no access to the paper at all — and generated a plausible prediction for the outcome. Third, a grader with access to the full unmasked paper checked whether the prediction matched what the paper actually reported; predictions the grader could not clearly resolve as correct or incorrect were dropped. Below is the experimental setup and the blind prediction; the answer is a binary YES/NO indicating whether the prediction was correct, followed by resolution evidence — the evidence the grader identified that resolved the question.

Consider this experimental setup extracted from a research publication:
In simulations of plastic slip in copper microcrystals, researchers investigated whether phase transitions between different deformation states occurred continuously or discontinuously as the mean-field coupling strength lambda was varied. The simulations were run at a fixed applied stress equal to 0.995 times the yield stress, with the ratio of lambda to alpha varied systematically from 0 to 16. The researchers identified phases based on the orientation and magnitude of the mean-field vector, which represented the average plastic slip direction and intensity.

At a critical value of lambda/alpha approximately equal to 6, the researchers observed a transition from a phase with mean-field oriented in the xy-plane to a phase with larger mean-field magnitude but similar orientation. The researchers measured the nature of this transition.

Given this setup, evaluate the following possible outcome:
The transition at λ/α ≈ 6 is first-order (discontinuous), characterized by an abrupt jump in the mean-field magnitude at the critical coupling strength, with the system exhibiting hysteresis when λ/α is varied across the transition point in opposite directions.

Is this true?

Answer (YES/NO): NO